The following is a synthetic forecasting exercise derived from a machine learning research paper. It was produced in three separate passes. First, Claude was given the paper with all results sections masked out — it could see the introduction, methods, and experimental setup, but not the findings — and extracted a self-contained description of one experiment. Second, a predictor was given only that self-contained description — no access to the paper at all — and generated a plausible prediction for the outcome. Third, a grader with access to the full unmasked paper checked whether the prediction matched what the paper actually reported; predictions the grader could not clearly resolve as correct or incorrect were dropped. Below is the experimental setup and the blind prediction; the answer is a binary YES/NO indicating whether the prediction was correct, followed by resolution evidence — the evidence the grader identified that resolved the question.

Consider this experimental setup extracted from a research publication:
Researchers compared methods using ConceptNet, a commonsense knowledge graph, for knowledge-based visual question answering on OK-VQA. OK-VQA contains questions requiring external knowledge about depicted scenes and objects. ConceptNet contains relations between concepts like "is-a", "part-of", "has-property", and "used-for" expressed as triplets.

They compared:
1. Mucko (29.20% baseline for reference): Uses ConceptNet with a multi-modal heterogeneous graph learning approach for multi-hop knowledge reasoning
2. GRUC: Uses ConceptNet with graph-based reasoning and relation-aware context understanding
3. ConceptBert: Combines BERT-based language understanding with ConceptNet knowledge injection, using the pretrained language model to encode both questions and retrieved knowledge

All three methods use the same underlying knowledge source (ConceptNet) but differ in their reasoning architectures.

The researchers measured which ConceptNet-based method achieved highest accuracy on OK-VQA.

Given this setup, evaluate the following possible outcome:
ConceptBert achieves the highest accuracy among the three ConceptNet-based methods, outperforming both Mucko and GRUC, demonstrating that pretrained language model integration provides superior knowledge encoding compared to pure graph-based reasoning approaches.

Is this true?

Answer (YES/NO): YES